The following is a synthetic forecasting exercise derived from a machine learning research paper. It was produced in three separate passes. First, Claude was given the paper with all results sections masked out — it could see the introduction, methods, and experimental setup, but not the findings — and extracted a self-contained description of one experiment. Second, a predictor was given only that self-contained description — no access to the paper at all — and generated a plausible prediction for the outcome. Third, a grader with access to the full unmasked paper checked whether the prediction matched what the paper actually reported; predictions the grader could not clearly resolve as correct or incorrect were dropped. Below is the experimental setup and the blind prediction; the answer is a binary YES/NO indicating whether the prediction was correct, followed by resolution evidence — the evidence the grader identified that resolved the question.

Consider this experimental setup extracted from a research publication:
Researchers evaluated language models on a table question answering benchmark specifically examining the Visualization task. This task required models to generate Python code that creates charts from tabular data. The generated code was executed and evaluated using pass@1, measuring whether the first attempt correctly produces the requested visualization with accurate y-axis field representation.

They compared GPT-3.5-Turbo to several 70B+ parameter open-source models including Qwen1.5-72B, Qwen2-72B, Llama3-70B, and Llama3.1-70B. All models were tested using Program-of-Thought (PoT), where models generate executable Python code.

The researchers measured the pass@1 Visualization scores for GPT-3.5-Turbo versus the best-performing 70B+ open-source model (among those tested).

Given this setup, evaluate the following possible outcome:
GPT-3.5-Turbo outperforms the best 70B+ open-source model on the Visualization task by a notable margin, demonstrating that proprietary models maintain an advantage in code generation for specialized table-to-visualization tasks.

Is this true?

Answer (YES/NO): NO